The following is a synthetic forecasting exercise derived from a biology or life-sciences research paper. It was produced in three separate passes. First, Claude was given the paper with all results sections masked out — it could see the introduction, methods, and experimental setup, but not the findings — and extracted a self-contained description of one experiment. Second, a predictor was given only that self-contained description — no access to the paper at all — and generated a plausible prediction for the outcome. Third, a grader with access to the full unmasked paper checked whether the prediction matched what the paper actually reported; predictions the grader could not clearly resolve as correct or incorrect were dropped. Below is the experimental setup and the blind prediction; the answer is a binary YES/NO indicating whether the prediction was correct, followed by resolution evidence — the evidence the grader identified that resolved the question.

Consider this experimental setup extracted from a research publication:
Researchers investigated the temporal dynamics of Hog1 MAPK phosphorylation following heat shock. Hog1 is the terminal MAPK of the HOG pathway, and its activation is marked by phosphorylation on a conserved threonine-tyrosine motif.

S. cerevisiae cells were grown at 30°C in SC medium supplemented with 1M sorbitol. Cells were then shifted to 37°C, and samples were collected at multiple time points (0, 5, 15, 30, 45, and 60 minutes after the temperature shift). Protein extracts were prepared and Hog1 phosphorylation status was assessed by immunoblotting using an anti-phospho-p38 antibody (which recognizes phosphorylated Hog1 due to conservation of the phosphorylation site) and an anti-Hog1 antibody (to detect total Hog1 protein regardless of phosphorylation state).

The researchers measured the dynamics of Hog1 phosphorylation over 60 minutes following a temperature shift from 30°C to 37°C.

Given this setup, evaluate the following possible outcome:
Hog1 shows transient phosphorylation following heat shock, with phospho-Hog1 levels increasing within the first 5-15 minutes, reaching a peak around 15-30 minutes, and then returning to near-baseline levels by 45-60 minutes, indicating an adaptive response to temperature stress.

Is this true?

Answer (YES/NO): NO